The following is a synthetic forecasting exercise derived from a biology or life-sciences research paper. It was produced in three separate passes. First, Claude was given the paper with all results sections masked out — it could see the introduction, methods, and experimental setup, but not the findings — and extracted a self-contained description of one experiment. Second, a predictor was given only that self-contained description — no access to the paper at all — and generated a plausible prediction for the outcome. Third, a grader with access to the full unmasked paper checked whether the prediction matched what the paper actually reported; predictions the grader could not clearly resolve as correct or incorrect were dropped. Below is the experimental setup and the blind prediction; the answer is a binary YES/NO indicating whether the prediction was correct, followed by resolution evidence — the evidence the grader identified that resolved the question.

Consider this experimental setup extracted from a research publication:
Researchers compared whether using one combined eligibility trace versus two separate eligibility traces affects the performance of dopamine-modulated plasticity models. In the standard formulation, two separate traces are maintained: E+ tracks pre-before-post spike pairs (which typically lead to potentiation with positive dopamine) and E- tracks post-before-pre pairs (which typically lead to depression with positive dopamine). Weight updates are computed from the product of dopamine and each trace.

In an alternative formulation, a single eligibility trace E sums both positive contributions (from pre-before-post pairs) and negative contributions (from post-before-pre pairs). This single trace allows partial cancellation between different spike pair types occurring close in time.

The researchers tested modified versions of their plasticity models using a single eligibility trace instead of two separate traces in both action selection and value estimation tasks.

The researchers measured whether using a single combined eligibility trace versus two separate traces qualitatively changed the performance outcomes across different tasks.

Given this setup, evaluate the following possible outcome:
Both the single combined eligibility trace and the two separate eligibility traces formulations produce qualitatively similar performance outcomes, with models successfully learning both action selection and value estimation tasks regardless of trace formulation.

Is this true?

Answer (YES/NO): NO